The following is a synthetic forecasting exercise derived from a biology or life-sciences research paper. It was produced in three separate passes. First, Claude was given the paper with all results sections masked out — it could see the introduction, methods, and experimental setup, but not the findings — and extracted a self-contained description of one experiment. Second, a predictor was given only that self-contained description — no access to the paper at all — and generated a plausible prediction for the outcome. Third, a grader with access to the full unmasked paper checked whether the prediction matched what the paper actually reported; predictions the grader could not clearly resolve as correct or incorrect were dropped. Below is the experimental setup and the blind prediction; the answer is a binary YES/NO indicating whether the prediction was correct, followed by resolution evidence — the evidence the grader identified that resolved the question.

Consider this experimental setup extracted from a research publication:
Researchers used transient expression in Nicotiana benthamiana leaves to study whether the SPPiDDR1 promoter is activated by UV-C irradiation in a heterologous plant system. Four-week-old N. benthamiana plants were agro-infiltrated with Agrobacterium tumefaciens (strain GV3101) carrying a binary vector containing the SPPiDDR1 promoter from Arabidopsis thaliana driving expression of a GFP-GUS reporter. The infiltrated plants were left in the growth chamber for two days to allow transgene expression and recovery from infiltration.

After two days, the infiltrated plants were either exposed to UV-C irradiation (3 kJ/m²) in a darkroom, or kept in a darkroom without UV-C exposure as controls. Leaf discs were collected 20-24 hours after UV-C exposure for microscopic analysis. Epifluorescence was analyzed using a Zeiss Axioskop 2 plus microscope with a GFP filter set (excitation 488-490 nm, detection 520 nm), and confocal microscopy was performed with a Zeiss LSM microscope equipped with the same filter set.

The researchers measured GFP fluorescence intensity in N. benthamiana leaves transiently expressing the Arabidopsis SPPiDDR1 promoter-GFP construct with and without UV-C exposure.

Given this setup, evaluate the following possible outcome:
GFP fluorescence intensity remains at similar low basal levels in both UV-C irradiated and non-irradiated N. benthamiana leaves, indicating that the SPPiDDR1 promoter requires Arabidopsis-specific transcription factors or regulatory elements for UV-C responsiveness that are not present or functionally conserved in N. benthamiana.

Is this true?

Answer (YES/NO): NO